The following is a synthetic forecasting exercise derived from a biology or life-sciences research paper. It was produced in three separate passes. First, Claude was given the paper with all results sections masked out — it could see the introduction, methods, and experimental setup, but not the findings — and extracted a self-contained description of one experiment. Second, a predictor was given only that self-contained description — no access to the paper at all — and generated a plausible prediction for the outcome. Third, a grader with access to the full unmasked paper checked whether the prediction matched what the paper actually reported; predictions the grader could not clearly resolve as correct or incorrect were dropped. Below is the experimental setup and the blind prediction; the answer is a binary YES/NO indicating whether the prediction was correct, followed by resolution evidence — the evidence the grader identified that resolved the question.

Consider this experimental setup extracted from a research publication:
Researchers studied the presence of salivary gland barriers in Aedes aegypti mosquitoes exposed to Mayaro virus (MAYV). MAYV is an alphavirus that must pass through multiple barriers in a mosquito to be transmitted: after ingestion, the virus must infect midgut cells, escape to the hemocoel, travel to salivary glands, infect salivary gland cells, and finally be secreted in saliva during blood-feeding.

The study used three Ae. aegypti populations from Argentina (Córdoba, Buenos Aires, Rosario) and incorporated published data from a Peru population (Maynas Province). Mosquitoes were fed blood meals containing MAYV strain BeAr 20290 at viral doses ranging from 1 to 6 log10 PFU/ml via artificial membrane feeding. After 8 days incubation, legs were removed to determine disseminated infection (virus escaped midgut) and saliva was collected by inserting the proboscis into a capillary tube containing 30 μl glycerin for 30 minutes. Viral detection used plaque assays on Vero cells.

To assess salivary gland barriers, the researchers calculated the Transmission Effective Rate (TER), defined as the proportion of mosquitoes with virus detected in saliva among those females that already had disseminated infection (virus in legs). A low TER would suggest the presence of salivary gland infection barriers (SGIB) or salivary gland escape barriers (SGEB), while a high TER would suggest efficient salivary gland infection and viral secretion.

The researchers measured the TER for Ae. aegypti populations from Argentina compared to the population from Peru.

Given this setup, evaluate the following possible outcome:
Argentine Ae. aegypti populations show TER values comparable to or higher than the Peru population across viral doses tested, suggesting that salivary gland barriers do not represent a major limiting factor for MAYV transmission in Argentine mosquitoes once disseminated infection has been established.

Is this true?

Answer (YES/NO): NO